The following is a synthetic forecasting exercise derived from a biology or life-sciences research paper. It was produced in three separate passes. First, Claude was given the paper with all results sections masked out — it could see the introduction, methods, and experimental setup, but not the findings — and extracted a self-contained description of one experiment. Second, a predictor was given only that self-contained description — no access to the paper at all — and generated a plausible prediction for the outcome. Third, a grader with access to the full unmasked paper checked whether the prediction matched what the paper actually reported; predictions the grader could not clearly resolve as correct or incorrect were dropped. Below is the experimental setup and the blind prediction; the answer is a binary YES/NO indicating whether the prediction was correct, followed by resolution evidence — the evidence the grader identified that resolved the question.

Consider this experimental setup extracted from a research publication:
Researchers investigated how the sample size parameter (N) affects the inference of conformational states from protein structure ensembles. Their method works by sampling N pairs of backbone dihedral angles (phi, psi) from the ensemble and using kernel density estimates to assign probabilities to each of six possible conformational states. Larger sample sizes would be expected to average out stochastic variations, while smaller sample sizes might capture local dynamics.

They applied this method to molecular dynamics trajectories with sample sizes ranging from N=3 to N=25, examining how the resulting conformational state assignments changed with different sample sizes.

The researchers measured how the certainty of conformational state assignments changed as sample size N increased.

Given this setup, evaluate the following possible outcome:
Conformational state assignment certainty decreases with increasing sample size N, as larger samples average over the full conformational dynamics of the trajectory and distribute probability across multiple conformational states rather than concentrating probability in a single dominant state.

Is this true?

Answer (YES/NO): NO